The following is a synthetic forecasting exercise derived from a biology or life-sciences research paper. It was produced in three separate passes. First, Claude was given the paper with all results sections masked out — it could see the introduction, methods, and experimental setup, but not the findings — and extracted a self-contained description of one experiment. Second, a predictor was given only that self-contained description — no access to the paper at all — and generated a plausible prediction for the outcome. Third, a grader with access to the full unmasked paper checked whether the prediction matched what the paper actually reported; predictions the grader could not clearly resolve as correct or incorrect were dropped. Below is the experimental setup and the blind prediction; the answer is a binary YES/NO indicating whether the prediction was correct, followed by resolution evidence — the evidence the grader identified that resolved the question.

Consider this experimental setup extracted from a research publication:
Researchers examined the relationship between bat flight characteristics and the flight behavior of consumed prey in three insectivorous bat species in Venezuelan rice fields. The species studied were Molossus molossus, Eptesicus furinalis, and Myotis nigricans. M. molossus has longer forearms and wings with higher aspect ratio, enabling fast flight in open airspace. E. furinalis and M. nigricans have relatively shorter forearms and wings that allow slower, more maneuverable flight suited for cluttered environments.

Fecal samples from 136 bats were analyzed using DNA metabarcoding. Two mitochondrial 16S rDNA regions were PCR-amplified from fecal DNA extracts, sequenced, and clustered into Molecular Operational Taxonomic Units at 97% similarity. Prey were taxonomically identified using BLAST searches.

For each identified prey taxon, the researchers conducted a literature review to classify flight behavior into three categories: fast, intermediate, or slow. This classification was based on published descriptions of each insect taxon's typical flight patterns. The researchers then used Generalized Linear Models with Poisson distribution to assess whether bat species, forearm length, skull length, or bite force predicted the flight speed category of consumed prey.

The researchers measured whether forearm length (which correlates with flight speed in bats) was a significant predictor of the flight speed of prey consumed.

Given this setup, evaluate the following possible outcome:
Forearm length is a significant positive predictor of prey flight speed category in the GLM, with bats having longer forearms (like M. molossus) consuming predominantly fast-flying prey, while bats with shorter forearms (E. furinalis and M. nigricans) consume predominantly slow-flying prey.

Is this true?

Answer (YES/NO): NO